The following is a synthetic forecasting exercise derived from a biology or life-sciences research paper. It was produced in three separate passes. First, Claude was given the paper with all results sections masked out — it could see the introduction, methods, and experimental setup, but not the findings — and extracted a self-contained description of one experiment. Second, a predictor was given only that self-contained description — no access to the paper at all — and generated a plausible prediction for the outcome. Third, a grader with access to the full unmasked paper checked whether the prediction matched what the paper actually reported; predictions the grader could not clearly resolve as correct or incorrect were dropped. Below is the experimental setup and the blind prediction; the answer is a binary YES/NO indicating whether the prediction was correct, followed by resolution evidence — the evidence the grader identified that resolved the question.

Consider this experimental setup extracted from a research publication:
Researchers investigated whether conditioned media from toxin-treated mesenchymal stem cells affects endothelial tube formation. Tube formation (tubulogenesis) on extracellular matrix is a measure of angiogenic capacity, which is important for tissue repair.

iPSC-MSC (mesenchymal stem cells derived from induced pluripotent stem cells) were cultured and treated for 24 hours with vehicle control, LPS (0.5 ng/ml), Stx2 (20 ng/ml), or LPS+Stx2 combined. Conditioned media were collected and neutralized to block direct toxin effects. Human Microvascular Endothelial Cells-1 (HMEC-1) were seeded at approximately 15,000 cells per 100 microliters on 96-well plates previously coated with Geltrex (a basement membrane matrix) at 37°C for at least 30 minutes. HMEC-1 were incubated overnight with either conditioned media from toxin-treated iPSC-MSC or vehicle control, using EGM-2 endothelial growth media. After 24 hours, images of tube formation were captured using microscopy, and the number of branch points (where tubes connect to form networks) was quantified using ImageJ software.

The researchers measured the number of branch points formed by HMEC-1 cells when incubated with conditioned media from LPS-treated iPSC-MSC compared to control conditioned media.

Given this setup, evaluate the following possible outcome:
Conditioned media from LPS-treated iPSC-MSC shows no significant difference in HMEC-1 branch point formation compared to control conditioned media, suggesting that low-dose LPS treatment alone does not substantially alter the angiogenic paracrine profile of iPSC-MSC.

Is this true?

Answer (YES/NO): YES